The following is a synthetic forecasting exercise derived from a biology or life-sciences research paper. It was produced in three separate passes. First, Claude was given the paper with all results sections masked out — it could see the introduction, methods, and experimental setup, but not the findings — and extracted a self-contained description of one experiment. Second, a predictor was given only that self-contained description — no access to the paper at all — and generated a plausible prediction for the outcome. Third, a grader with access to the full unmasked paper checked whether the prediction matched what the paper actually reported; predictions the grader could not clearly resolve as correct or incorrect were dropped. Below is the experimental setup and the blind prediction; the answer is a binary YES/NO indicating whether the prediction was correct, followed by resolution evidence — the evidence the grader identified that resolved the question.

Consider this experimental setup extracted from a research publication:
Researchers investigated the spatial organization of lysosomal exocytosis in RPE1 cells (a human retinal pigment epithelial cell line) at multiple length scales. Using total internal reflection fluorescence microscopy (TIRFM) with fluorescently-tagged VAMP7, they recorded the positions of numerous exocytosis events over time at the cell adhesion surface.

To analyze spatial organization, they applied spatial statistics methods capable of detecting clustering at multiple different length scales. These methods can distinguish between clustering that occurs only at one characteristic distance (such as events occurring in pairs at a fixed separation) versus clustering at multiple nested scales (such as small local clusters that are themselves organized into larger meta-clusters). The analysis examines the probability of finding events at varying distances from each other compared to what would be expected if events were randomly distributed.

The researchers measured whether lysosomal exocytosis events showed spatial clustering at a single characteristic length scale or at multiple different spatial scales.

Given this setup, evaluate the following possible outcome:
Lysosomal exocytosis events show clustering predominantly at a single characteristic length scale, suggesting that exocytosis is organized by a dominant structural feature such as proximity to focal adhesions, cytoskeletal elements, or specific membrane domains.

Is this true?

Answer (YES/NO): NO